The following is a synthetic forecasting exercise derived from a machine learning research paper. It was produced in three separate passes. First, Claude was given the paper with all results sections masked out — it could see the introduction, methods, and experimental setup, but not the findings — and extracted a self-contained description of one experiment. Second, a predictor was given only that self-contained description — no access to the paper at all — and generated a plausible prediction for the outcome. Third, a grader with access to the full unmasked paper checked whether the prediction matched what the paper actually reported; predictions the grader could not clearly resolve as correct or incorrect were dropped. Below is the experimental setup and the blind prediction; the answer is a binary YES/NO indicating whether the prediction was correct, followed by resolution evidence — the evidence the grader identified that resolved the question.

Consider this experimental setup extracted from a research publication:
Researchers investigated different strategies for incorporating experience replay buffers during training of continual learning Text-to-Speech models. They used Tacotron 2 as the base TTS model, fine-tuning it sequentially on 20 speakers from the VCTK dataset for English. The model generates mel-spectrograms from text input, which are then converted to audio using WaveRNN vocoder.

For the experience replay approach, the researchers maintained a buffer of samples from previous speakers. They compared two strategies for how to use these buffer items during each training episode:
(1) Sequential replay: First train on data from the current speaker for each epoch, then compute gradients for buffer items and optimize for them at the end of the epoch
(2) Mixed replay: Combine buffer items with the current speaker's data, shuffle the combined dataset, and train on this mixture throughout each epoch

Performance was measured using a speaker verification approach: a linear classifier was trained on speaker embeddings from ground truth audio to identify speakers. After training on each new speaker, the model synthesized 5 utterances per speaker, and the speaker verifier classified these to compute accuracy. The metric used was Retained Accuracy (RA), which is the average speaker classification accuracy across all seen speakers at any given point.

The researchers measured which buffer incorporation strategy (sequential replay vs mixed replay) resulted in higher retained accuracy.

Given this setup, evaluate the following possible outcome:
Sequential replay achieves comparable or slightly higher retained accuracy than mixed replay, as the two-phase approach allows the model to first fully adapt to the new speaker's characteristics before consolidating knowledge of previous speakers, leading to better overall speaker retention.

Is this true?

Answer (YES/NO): NO